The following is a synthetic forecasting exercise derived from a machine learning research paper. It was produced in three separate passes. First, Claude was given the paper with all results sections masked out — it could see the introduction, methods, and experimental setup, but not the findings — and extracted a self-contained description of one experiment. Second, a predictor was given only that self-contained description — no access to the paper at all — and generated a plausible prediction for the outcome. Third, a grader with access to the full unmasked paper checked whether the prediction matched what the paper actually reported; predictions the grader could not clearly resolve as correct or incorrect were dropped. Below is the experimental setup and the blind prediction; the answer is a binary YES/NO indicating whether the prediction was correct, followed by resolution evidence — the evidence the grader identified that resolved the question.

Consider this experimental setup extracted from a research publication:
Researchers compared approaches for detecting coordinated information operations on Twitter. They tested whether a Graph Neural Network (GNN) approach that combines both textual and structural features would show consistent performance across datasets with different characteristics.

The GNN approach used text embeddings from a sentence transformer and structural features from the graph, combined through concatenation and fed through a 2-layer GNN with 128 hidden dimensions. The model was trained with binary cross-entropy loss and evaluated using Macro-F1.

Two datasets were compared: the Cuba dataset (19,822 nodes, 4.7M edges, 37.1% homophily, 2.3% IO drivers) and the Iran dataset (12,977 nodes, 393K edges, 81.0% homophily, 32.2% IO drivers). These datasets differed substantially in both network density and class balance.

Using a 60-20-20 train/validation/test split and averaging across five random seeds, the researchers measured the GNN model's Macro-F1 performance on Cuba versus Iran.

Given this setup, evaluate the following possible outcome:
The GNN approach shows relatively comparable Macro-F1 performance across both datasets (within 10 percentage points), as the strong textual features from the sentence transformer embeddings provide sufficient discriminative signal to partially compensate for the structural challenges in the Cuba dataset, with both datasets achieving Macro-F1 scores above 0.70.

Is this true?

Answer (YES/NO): YES